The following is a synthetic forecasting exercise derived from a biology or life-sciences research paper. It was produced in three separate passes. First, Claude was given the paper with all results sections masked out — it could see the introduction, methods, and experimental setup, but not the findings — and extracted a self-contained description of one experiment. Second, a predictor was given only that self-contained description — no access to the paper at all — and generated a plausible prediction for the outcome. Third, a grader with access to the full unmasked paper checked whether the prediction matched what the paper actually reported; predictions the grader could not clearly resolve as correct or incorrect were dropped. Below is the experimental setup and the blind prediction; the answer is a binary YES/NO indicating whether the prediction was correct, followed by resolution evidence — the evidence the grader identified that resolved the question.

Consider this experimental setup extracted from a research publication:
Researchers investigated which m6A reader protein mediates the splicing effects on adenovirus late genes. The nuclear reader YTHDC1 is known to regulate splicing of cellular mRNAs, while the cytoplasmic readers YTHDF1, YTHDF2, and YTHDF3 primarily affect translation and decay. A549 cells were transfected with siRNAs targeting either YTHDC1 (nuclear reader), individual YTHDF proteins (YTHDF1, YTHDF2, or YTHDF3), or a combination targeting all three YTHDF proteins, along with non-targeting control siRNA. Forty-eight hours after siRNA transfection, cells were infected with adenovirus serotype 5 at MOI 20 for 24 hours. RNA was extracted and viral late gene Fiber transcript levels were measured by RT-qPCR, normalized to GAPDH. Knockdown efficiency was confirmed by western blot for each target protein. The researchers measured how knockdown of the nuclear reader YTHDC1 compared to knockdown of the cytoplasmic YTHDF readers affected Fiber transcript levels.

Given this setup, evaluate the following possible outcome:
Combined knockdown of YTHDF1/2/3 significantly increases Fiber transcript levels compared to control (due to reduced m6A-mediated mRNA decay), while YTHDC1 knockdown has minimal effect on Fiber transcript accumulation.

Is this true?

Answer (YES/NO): NO